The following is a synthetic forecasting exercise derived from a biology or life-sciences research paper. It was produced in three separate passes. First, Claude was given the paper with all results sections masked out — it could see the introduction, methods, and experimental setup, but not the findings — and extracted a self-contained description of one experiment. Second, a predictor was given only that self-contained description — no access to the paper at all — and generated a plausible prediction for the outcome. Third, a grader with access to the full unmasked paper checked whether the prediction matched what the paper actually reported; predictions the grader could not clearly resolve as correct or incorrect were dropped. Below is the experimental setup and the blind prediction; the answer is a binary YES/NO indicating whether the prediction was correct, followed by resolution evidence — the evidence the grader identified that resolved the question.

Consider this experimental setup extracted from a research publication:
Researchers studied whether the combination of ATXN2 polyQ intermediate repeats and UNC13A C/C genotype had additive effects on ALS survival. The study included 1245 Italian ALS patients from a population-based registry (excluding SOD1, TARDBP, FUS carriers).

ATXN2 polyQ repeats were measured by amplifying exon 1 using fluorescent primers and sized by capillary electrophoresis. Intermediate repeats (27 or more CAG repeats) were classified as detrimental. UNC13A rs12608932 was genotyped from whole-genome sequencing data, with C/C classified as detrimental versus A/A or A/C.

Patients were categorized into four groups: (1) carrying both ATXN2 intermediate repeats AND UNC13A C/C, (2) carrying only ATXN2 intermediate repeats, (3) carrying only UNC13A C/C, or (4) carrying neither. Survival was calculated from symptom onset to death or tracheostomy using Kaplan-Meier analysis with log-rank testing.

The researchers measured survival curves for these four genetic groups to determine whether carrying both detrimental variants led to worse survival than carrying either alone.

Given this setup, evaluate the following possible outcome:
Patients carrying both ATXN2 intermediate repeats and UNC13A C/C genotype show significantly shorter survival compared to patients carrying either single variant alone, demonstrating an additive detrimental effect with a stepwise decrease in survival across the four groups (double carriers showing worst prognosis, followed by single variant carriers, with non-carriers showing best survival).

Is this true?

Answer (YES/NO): NO